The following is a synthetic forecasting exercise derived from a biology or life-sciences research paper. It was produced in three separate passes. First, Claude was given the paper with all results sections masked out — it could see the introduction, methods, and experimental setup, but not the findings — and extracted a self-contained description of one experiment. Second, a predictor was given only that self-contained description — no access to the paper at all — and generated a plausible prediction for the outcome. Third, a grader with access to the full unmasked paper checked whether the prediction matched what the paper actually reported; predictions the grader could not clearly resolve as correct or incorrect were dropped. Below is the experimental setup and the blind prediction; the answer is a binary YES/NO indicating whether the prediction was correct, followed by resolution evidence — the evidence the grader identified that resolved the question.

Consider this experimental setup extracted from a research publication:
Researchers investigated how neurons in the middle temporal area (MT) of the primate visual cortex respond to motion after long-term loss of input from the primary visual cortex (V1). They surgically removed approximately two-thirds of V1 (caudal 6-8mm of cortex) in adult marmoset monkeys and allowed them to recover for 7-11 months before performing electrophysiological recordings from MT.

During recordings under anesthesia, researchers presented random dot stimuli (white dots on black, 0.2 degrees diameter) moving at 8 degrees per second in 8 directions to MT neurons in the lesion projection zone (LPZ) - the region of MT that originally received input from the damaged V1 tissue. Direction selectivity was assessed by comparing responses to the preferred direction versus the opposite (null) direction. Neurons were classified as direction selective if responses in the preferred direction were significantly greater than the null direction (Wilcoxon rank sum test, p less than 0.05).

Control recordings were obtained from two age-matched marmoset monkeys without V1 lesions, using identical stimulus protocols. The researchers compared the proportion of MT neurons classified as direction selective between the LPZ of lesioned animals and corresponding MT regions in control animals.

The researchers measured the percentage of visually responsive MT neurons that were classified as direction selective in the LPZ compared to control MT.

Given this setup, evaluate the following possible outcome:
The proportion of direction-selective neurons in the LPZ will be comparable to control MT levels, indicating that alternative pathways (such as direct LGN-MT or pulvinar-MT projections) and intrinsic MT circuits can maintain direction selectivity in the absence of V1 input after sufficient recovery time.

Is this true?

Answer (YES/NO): NO